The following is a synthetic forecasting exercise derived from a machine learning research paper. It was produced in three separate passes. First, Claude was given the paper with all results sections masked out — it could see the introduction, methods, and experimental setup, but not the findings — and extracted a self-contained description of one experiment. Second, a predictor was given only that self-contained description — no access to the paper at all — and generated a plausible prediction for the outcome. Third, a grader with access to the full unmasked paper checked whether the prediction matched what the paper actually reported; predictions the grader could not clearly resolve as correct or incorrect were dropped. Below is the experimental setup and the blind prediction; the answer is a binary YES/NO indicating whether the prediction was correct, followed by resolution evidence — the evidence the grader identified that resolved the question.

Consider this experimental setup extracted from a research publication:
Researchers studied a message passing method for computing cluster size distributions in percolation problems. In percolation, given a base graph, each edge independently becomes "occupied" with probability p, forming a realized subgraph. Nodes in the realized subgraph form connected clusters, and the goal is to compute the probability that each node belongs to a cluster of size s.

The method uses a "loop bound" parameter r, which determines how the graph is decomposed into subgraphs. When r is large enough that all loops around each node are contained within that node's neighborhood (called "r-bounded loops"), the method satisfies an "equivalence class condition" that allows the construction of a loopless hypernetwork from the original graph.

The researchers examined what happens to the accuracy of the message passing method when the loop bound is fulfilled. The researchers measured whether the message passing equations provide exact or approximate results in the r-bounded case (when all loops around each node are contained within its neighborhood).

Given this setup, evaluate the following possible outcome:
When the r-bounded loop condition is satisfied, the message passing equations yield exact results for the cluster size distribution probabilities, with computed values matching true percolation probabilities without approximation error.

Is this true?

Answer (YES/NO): YES